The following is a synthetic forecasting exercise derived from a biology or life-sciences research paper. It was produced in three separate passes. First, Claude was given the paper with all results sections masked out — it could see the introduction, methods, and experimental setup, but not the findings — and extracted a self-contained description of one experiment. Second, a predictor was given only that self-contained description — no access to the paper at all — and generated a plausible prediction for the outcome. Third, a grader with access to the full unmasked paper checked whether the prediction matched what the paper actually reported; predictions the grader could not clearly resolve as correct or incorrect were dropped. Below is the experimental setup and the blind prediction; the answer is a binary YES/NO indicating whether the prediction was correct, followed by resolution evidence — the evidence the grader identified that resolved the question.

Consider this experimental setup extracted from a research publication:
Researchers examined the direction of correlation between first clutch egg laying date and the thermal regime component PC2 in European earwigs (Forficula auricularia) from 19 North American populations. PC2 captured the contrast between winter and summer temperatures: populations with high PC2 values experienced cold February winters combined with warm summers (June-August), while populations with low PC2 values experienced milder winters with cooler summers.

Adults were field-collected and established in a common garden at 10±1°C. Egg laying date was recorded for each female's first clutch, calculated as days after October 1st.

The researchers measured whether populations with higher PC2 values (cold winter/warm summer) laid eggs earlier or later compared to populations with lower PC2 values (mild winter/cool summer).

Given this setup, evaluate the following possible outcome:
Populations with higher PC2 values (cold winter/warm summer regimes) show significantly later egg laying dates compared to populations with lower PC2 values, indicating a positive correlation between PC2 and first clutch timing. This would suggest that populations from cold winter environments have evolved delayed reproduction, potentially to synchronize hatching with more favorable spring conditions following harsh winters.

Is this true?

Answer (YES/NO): NO